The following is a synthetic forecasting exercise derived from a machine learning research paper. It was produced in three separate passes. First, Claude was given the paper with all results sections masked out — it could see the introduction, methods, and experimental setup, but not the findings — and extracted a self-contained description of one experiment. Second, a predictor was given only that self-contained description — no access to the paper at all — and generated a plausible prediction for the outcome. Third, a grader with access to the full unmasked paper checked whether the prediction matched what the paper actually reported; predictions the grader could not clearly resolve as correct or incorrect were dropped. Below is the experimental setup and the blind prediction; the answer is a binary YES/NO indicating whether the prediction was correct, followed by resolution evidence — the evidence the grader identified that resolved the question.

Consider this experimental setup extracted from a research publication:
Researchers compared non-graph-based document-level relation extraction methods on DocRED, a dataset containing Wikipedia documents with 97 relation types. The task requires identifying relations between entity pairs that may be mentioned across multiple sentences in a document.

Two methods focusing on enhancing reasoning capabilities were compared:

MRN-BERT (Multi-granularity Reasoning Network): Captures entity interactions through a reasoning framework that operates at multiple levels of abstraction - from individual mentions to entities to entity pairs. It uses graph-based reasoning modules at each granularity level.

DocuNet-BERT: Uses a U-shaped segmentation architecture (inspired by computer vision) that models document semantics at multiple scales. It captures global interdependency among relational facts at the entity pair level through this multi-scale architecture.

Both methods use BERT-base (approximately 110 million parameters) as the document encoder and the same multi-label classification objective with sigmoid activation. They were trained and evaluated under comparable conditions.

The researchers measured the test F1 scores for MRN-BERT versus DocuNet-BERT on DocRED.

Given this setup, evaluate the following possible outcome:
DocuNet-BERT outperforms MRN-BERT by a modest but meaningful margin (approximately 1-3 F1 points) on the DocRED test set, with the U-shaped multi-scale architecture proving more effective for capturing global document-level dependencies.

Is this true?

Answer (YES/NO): NO